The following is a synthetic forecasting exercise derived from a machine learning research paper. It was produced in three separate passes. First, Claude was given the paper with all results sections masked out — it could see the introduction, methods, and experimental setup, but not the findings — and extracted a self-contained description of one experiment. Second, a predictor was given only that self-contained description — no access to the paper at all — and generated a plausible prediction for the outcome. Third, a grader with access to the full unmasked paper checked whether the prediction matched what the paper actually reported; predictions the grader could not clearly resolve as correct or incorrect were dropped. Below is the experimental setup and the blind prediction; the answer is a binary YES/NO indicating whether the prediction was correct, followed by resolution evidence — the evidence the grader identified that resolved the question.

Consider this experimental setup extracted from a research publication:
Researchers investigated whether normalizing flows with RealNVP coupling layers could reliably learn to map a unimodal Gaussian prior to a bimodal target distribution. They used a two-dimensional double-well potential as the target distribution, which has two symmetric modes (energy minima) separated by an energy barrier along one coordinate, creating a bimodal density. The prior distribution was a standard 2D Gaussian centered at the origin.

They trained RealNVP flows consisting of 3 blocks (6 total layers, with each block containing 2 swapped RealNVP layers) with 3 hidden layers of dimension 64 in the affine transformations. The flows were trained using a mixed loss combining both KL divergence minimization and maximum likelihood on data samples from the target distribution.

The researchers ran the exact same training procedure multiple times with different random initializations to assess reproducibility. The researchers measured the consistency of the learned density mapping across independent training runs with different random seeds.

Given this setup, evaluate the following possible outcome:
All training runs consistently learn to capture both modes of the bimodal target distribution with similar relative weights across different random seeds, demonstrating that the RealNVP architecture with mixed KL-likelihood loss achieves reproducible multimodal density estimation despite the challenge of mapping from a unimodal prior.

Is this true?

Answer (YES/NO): NO